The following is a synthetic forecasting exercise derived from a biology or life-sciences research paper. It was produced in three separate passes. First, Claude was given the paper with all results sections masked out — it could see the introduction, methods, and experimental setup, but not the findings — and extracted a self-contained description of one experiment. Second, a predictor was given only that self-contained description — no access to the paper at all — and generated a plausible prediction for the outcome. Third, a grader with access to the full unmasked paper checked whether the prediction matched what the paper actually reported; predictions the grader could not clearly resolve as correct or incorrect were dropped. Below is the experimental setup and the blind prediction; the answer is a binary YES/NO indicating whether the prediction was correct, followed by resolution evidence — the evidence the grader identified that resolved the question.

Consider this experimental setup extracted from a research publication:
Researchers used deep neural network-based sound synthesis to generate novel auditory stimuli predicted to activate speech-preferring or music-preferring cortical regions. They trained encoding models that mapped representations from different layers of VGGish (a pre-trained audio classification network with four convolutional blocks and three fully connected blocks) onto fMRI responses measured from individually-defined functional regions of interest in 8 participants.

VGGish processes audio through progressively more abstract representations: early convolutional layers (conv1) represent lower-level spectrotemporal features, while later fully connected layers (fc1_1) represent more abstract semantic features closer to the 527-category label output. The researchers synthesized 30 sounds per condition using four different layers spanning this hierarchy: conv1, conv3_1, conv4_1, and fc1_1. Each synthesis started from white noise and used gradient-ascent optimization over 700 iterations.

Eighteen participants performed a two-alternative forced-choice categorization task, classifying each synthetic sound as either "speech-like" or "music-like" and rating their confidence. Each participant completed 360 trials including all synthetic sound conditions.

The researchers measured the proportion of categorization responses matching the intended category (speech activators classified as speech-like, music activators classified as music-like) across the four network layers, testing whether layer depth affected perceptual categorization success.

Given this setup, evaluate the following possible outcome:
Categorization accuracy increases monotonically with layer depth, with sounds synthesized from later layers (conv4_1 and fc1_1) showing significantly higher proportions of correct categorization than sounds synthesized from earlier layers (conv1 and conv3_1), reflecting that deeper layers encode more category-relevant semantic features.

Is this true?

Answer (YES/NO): NO